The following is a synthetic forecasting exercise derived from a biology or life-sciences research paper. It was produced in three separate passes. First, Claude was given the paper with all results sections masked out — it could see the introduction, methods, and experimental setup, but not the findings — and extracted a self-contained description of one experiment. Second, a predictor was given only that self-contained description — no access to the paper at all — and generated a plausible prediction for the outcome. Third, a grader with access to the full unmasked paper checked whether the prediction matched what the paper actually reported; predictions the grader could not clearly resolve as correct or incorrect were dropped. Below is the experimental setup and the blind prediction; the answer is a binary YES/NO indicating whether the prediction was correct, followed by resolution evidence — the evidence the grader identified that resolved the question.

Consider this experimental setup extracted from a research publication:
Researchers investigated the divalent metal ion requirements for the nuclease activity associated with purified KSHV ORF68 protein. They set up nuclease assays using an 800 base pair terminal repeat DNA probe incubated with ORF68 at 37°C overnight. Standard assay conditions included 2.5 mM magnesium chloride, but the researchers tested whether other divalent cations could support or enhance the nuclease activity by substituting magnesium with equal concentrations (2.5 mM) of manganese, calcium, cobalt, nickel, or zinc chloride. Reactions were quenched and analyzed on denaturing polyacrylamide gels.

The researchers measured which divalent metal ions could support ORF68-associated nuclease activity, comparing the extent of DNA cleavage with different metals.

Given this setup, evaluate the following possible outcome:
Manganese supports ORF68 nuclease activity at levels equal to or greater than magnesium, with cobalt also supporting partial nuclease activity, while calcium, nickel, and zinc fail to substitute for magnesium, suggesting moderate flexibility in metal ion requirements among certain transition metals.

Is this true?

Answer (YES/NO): NO